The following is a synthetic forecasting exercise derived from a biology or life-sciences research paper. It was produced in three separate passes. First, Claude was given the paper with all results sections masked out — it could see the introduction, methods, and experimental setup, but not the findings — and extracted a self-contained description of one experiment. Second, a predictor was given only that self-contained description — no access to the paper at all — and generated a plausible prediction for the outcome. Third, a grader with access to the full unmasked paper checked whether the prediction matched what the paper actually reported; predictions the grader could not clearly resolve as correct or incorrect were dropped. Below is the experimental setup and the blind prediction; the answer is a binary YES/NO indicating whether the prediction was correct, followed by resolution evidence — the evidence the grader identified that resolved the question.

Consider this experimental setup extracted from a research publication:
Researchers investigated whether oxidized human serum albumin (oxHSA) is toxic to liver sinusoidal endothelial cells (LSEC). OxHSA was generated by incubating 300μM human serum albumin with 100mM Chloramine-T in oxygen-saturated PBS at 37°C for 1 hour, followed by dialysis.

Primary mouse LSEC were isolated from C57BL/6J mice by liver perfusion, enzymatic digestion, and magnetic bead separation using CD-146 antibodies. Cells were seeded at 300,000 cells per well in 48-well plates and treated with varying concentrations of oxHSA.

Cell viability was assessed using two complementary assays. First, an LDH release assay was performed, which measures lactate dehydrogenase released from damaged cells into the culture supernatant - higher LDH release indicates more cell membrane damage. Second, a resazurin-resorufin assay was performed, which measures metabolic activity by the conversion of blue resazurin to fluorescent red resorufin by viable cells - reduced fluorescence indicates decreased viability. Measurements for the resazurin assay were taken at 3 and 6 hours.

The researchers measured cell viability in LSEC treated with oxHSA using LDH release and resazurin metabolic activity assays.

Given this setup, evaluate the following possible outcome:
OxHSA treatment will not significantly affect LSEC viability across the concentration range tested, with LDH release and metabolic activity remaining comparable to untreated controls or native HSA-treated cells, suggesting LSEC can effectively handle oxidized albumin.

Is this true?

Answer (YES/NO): YES